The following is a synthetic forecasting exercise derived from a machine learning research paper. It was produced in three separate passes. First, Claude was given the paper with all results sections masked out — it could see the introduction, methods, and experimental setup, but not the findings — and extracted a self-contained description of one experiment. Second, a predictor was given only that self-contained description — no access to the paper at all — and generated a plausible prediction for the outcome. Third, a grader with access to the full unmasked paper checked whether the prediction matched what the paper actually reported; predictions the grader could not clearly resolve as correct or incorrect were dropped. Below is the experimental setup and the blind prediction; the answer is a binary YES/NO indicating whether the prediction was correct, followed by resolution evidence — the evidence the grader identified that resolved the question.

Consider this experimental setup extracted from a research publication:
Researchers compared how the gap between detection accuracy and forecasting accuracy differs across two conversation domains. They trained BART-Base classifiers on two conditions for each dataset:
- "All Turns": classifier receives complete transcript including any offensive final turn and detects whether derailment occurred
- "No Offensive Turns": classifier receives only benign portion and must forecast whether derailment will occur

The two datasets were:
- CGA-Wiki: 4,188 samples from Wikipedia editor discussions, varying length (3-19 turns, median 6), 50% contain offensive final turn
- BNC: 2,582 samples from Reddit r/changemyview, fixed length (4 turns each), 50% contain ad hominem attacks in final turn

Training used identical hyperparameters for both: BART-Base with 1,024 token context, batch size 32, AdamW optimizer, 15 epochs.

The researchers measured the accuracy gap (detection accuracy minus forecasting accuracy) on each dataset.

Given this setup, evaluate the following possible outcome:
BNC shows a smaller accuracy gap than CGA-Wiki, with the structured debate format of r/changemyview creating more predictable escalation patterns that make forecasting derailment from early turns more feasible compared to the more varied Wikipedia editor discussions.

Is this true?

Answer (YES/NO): YES